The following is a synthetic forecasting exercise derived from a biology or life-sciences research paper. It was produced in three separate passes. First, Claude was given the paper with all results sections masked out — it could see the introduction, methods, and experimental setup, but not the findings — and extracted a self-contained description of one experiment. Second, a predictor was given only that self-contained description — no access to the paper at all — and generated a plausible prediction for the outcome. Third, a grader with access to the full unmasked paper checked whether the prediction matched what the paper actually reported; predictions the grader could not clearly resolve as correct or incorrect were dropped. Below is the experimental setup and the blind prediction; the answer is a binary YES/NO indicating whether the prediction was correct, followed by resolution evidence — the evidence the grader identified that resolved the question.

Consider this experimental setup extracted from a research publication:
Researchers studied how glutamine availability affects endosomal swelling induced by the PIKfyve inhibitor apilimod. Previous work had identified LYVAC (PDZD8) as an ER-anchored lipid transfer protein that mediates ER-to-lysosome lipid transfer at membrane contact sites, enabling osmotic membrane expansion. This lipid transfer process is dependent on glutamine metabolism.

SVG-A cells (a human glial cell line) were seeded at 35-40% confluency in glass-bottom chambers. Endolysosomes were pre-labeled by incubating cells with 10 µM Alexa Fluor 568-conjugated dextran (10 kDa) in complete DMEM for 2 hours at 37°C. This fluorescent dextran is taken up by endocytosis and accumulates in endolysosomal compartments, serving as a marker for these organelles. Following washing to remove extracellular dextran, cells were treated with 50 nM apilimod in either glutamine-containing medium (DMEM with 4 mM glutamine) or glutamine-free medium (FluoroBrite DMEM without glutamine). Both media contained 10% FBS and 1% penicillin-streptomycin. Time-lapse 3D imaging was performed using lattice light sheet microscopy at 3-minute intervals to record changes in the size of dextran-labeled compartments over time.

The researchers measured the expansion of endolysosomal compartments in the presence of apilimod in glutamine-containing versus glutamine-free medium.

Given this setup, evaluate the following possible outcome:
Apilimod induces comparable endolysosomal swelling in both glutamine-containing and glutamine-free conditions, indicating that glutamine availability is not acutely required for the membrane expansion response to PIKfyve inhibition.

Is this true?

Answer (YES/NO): NO